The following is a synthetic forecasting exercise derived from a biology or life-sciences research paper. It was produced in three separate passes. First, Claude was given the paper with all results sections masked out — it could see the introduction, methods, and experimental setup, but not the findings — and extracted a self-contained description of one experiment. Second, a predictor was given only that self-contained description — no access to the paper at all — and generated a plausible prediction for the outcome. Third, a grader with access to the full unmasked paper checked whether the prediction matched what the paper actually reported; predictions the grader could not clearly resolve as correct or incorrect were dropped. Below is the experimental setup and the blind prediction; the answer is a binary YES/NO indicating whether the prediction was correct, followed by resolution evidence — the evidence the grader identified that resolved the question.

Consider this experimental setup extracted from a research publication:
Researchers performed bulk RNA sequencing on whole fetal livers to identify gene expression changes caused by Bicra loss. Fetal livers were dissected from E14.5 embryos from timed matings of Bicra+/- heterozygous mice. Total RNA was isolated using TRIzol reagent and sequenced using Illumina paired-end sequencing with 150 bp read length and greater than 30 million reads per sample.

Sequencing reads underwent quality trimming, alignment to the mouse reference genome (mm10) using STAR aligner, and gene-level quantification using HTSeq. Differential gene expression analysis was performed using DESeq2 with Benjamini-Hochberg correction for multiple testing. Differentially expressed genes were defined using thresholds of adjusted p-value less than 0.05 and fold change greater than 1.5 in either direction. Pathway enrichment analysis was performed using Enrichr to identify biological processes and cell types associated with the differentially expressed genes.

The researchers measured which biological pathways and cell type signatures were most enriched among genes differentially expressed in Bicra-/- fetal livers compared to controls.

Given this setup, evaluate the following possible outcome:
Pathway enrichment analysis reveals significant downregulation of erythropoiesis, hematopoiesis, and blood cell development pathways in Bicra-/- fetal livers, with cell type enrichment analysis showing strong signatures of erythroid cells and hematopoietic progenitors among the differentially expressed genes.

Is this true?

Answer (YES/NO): NO